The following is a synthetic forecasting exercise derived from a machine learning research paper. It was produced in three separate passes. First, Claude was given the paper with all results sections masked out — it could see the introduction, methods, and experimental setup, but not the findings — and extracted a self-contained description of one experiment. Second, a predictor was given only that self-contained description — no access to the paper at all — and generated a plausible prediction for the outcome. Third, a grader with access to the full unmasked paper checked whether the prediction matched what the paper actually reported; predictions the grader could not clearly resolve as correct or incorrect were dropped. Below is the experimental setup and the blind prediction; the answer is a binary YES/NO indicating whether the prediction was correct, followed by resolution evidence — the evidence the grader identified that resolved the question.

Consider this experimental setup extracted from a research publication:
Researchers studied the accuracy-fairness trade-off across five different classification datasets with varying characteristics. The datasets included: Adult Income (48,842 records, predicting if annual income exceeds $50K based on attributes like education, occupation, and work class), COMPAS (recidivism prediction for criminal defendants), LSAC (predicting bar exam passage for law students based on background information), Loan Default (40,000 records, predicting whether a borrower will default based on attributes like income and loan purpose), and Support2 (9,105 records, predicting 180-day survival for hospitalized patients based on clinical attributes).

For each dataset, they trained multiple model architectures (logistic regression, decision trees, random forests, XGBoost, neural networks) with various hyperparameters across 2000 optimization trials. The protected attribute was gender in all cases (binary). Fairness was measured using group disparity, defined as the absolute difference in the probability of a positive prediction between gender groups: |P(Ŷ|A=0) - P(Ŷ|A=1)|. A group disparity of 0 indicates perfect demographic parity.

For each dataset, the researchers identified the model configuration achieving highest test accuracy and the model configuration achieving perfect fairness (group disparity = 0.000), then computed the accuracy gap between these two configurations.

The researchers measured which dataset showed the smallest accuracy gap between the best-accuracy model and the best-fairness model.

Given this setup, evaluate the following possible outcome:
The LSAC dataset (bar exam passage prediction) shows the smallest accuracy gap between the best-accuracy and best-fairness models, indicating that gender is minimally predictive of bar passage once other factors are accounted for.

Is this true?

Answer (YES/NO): YES